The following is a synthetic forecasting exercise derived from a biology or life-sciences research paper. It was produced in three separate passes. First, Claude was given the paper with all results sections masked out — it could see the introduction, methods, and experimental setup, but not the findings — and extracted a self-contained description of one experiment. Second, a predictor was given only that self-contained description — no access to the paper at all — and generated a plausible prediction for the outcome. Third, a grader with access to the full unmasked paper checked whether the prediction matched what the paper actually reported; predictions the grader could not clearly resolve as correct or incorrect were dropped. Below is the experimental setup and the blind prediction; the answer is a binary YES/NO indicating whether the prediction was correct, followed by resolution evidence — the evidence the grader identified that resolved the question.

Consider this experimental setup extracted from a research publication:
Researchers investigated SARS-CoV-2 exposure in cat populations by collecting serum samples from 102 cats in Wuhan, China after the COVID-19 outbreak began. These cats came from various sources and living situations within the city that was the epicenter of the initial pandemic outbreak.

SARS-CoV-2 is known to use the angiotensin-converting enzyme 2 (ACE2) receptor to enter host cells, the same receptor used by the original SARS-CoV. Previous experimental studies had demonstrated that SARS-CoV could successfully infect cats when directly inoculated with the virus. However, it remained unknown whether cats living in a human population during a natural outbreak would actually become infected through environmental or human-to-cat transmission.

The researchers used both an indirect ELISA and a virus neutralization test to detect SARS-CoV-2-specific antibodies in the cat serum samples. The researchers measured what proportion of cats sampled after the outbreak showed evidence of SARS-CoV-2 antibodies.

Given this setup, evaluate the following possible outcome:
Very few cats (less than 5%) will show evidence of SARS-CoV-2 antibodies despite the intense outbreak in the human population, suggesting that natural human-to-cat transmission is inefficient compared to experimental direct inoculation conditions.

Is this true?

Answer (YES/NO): NO